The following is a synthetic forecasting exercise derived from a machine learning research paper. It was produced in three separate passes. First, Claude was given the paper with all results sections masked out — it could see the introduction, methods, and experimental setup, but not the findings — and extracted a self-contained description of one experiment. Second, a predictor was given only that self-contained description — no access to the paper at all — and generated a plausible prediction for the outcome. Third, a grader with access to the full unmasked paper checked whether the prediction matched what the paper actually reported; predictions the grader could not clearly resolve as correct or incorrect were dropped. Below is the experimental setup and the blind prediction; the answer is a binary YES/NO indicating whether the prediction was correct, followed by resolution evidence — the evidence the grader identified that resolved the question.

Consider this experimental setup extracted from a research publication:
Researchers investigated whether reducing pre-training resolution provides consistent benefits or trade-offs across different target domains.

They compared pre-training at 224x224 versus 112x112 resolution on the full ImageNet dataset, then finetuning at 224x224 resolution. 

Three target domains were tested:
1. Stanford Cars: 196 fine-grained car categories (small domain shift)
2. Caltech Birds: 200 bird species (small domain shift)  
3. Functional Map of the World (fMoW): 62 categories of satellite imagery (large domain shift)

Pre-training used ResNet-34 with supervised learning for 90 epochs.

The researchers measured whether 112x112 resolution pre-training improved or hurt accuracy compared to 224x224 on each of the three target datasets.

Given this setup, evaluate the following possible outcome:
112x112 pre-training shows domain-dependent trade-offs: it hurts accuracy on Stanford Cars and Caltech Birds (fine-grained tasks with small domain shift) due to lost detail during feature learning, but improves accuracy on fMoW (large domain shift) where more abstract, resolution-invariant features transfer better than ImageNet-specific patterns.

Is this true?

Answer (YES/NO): NO